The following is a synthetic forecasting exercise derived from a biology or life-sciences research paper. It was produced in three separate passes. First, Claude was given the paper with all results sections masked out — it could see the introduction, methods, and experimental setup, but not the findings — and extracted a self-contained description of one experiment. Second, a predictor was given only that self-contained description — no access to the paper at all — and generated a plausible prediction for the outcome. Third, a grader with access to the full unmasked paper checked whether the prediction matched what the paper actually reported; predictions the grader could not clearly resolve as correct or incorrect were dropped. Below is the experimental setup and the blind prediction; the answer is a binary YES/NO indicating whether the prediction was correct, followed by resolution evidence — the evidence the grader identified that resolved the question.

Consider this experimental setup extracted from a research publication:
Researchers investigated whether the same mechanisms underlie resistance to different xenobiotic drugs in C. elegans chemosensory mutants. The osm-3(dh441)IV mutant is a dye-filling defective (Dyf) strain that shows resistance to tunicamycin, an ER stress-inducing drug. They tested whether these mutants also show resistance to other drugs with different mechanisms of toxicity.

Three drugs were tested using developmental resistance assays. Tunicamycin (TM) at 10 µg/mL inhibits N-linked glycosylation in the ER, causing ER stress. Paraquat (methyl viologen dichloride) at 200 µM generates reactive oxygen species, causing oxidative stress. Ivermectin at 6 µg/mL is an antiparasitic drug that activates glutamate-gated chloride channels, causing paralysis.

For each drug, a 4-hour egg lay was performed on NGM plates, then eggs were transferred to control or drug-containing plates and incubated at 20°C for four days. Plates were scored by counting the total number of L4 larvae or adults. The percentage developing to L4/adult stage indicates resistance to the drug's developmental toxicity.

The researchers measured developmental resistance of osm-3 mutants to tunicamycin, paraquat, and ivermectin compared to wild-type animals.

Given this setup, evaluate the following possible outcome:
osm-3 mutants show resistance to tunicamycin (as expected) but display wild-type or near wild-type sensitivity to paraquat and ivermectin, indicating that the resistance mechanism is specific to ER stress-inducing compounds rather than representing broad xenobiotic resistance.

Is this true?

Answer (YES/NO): NO